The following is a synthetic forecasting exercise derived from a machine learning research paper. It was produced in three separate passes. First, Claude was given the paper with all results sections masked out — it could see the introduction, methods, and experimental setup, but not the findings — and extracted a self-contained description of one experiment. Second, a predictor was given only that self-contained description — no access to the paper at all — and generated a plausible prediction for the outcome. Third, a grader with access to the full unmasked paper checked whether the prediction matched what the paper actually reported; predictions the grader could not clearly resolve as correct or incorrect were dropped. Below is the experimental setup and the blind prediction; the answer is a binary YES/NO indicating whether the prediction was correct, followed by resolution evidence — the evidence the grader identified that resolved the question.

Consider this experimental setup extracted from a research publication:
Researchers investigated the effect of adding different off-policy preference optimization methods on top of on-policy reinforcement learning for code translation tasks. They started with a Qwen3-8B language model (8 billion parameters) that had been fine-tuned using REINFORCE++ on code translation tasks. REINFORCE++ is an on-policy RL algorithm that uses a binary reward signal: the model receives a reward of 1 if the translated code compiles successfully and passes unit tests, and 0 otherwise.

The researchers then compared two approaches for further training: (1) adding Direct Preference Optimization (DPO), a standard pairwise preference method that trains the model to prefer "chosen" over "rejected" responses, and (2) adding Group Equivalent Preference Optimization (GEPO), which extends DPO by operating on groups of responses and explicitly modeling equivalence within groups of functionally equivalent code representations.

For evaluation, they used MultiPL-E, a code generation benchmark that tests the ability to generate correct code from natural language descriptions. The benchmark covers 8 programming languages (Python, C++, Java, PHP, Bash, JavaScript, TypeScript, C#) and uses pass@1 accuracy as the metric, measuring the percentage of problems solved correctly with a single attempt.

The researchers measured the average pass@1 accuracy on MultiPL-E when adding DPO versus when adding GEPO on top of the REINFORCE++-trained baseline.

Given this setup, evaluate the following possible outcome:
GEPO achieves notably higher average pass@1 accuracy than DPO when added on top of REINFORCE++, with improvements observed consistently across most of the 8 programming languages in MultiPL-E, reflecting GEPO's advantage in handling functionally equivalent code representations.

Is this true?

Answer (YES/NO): NO